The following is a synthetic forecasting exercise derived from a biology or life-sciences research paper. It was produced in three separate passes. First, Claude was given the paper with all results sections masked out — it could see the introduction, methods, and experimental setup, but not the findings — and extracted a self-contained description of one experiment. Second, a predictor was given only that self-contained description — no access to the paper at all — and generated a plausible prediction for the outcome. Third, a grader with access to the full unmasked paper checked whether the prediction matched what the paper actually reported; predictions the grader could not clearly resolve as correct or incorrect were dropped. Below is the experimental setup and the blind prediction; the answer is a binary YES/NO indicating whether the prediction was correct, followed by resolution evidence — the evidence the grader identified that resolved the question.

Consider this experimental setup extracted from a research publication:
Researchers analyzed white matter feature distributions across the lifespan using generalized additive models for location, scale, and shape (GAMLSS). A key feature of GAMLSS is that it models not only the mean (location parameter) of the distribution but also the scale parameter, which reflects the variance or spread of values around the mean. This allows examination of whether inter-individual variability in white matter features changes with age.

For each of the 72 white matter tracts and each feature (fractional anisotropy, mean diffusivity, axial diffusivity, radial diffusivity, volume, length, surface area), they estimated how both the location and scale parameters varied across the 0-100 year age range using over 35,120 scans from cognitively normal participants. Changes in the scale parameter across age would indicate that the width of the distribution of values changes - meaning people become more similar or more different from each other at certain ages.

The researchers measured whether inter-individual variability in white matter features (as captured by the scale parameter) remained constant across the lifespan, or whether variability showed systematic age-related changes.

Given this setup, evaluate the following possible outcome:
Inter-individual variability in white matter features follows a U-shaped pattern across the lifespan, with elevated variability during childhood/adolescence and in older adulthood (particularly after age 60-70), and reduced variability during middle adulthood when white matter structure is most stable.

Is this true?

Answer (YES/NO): NO